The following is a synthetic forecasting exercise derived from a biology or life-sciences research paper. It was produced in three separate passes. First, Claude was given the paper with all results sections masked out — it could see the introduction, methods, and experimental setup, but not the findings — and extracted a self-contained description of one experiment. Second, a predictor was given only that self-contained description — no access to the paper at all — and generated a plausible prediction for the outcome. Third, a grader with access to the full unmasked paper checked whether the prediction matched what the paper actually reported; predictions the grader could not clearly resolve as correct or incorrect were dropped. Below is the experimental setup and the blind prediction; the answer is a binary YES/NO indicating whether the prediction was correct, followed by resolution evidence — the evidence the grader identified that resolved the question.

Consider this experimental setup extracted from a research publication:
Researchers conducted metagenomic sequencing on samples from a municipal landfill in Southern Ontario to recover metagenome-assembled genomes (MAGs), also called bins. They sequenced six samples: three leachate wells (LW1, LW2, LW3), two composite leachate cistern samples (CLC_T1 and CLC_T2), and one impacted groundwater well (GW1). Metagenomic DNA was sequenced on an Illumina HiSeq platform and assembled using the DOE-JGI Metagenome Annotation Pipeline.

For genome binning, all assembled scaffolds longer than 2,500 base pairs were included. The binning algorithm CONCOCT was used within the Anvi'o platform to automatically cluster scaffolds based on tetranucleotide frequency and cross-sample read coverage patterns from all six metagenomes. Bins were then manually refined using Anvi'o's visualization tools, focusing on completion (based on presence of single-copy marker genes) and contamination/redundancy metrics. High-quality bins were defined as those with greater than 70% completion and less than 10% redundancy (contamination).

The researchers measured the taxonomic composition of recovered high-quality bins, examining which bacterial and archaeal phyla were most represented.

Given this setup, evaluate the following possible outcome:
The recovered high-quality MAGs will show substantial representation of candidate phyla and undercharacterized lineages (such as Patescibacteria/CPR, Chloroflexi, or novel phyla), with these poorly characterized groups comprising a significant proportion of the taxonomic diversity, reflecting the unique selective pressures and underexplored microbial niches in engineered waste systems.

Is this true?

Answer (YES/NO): YES